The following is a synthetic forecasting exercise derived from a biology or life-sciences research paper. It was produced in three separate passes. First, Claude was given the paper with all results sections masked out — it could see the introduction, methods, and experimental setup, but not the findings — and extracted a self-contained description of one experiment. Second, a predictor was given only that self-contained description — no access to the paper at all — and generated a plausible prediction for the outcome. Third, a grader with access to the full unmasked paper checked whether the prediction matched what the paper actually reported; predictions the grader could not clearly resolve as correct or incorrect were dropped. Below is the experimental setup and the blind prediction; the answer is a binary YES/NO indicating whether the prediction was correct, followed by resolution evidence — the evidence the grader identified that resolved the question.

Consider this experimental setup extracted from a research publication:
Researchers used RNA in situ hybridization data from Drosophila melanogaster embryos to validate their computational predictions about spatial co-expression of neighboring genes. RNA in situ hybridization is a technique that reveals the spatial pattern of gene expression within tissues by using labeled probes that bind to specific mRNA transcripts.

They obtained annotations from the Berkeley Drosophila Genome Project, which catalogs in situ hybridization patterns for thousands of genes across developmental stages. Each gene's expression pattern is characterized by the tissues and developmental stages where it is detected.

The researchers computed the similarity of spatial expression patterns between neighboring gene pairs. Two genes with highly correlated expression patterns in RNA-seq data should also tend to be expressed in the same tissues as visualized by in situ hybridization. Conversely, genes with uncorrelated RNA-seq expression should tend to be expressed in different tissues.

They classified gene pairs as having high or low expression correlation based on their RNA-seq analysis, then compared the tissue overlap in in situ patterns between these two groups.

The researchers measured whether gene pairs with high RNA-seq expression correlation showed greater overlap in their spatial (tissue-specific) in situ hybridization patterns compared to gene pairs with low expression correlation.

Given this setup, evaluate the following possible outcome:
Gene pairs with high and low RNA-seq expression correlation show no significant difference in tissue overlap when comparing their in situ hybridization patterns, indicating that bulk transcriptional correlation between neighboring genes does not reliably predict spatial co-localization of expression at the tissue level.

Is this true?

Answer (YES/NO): NO